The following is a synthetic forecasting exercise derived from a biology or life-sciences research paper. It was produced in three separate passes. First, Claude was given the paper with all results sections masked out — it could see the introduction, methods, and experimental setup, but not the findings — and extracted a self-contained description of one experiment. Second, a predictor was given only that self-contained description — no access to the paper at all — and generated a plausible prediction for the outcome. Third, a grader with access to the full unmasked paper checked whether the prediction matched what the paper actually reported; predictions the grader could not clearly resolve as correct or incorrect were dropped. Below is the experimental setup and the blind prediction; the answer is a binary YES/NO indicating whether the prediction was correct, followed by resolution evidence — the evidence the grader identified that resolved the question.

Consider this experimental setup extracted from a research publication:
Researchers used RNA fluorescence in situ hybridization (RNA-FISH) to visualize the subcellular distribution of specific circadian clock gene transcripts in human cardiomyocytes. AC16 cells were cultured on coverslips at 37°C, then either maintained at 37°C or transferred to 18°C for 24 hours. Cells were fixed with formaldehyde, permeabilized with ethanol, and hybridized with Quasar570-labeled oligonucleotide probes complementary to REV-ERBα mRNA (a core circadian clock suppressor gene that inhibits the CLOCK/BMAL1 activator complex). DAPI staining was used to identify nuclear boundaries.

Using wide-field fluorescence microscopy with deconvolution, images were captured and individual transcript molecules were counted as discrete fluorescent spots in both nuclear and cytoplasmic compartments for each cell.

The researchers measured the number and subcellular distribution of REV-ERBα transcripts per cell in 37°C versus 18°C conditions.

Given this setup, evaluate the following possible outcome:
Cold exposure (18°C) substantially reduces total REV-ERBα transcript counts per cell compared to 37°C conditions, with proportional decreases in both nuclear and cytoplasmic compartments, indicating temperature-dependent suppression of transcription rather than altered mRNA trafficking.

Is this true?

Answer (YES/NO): NO